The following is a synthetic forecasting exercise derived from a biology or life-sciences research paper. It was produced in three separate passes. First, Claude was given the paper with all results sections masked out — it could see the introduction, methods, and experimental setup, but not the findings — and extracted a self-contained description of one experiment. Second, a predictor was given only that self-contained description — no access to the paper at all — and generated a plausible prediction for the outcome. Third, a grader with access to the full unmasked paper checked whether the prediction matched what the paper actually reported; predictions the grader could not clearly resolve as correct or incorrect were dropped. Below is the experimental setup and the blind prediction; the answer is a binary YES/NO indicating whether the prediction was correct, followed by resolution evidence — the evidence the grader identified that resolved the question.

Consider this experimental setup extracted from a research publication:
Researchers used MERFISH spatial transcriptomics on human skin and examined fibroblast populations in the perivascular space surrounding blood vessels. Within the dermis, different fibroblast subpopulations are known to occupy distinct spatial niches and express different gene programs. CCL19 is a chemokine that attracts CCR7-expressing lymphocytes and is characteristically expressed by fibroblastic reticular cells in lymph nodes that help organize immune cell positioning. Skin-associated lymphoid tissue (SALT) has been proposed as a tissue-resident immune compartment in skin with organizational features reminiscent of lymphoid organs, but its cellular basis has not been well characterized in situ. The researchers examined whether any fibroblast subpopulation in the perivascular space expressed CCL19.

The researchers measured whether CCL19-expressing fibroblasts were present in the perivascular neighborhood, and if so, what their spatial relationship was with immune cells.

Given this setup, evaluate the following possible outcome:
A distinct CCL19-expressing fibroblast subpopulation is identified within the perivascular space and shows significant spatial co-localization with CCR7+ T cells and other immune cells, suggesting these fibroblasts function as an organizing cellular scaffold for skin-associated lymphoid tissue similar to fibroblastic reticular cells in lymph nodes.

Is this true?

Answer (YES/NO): YES